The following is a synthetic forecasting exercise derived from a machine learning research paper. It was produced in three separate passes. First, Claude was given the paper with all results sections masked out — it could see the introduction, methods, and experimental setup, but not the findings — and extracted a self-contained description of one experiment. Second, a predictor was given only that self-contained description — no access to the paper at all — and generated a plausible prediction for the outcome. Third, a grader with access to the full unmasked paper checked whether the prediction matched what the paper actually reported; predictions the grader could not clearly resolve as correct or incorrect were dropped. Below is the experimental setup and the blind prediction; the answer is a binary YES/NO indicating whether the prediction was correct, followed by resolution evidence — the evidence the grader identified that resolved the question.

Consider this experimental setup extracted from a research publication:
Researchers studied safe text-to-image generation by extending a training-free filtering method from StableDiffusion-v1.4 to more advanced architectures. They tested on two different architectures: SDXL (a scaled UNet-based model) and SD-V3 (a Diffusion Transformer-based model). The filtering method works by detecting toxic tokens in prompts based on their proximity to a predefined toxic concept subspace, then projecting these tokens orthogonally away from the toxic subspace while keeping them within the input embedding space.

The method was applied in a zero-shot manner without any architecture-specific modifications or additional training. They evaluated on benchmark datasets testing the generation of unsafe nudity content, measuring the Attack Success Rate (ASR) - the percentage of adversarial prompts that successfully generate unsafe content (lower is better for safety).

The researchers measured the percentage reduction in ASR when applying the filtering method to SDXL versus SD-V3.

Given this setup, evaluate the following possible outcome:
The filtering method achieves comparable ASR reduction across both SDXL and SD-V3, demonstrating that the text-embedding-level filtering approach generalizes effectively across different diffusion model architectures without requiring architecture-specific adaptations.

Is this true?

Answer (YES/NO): YES